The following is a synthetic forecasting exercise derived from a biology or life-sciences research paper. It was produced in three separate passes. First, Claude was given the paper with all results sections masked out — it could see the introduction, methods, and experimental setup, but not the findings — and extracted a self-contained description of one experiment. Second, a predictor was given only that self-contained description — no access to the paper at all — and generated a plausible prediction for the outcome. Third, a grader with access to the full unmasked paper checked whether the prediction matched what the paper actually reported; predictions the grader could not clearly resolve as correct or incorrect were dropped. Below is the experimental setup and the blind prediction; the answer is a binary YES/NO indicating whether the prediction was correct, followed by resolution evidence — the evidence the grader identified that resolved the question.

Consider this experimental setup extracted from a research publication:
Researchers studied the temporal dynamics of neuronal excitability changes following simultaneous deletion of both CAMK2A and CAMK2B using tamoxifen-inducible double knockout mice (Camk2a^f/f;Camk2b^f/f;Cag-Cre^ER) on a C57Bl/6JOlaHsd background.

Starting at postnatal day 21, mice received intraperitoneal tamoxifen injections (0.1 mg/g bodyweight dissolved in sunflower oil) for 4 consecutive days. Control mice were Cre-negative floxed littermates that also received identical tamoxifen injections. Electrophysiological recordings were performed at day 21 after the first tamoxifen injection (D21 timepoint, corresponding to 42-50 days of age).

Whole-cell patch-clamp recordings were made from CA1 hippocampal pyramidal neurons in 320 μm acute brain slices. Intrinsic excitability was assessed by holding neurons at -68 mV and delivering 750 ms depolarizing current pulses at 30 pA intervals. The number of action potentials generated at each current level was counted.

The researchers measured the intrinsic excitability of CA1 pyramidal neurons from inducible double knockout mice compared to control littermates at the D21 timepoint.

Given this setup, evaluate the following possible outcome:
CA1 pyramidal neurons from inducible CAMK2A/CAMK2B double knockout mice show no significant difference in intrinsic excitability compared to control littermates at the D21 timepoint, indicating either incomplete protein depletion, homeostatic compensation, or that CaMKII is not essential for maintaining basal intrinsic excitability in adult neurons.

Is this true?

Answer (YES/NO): NO